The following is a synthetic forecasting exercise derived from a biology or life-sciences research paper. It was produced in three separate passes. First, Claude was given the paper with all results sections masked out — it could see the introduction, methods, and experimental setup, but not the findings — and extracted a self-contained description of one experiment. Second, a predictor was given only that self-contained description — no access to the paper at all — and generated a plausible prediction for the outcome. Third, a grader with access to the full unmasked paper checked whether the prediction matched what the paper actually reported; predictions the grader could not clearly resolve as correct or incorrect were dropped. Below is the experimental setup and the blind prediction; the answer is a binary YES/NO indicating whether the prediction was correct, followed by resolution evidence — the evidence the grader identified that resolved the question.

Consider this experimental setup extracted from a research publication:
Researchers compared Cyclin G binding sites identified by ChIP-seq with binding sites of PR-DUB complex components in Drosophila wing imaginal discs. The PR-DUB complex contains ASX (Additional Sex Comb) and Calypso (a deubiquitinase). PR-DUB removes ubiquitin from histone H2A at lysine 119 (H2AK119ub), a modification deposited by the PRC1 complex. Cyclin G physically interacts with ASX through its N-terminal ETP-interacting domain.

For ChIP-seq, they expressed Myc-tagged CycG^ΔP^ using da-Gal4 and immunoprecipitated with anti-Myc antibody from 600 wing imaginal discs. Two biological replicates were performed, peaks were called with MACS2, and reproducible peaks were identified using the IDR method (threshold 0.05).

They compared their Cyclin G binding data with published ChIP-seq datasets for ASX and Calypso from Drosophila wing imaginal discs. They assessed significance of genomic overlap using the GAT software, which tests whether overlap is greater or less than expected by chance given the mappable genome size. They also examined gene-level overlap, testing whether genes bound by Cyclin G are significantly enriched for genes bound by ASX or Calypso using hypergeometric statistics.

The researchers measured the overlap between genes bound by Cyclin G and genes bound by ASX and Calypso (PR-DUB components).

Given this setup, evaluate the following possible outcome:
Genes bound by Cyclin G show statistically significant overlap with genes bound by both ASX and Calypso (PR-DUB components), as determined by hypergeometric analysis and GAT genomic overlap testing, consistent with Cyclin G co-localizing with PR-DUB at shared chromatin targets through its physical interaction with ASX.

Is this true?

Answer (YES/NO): NO